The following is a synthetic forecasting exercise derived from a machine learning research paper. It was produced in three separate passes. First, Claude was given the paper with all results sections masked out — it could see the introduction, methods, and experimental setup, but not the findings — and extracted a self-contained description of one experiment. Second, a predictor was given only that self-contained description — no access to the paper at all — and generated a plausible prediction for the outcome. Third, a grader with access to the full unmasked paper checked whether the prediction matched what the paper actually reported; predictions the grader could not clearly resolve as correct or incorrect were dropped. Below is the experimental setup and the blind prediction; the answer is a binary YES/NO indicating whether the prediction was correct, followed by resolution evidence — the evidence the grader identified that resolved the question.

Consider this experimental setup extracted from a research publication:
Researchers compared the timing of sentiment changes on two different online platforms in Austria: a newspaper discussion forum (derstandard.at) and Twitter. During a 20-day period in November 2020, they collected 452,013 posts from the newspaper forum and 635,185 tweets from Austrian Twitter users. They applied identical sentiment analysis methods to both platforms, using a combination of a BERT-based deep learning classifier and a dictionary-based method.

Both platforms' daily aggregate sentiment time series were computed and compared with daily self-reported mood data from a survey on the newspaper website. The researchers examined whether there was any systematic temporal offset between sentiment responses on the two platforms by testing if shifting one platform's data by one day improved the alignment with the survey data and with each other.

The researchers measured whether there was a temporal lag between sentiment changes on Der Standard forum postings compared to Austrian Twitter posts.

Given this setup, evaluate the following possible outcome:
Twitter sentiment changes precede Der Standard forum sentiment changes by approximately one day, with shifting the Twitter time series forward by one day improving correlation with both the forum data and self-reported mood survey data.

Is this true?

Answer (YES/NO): NO